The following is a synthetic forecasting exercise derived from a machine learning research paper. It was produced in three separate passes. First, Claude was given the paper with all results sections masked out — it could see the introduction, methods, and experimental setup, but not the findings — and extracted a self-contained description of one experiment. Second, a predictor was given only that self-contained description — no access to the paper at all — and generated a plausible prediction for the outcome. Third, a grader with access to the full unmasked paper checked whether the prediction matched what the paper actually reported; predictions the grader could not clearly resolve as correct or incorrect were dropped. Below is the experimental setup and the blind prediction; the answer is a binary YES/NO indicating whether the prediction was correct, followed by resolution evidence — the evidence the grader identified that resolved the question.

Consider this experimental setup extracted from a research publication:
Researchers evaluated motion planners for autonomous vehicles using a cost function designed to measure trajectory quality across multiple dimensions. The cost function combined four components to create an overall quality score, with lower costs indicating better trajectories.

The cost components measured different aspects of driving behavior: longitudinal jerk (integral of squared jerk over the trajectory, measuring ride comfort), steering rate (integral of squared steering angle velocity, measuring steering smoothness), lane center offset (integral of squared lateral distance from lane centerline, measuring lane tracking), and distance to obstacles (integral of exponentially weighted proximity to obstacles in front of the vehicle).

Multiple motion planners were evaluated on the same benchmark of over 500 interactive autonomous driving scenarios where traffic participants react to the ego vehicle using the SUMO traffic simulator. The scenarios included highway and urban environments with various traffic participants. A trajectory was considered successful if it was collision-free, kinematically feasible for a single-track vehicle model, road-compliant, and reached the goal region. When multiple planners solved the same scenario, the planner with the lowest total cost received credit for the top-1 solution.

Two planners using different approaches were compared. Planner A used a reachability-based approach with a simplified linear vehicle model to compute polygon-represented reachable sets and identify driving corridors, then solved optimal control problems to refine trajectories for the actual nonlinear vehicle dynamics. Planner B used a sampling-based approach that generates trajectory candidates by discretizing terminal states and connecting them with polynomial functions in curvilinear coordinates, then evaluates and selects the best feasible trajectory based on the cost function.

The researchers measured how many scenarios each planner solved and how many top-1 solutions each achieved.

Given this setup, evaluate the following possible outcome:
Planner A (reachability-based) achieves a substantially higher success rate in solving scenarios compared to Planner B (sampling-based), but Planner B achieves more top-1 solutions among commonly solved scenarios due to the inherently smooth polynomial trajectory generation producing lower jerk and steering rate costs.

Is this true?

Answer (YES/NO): NO